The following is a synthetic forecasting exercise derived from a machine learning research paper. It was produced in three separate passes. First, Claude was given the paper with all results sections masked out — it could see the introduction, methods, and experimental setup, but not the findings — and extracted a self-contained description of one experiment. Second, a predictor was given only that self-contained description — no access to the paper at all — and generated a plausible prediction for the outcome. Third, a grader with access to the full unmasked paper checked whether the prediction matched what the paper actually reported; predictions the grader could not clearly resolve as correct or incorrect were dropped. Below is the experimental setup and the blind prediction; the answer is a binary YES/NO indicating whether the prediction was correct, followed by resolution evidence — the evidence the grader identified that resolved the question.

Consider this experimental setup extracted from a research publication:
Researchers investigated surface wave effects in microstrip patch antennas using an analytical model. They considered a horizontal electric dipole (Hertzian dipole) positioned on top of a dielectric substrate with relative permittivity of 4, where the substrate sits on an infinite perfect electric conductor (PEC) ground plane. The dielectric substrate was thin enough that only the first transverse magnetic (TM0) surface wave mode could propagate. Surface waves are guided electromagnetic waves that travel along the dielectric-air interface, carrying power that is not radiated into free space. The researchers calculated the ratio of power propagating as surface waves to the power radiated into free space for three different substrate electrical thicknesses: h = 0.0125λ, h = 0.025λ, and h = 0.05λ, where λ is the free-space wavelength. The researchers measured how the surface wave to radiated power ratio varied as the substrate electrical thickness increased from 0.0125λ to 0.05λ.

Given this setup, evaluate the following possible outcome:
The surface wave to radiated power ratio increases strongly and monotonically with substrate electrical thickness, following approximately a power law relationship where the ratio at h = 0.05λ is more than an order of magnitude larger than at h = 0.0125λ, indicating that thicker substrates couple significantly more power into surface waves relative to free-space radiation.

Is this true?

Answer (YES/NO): NO